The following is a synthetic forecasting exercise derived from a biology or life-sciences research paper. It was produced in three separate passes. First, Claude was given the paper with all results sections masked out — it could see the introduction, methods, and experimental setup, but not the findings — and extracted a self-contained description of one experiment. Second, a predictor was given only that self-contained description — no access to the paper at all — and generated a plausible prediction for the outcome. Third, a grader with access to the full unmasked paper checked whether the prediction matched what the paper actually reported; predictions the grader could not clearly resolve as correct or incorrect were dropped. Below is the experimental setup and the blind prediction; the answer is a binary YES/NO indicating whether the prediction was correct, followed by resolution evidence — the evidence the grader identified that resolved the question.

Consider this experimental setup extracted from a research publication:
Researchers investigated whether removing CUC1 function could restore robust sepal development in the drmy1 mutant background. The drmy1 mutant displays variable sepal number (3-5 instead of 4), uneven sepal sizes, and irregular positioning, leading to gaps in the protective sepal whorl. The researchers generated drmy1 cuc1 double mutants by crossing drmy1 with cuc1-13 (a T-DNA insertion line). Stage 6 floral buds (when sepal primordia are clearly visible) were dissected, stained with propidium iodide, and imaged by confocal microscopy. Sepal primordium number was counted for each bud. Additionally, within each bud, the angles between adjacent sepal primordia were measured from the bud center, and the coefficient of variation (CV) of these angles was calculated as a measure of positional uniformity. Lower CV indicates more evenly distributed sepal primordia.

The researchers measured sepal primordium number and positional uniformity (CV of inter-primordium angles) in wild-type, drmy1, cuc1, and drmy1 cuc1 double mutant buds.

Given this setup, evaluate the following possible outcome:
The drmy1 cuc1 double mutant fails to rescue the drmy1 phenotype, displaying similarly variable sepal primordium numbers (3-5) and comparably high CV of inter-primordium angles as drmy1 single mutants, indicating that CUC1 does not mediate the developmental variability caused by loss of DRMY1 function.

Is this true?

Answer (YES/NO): NO